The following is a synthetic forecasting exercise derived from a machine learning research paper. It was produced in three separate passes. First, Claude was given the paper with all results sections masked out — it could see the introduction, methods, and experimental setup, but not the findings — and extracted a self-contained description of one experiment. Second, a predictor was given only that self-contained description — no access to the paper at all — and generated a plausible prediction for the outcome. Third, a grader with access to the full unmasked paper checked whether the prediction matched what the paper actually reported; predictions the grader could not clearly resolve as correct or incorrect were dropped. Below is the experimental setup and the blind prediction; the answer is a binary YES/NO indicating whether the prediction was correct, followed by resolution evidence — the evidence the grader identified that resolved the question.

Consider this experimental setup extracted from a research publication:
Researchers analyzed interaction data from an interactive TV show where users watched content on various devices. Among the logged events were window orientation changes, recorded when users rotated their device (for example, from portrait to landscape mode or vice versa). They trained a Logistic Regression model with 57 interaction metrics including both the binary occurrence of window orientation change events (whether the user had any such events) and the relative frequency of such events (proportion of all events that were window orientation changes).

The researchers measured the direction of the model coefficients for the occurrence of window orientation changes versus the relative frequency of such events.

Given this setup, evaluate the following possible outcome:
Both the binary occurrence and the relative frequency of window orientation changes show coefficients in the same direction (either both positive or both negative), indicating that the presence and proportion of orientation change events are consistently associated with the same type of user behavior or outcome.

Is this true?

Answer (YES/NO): NO